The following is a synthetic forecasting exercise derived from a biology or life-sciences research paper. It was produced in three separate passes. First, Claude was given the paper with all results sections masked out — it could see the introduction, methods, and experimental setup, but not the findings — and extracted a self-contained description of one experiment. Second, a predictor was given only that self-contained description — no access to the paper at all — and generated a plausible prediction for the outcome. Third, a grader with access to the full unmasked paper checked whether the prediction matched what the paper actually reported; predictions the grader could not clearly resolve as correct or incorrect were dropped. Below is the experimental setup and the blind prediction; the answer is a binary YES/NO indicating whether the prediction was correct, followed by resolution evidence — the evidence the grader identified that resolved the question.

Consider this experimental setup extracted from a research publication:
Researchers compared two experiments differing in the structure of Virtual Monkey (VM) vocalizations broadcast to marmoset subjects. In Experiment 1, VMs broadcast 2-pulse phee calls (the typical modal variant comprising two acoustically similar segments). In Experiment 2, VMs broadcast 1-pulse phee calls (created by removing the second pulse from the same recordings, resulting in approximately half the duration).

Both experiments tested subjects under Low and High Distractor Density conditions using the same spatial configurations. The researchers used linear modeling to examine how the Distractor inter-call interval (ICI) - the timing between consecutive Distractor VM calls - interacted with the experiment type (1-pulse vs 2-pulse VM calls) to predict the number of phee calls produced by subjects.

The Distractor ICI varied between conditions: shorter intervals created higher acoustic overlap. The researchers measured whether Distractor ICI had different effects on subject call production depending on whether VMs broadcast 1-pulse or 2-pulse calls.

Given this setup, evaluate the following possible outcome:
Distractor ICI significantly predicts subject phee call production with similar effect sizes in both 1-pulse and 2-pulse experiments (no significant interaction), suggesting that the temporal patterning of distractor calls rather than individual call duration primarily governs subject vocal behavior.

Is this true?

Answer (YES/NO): NO